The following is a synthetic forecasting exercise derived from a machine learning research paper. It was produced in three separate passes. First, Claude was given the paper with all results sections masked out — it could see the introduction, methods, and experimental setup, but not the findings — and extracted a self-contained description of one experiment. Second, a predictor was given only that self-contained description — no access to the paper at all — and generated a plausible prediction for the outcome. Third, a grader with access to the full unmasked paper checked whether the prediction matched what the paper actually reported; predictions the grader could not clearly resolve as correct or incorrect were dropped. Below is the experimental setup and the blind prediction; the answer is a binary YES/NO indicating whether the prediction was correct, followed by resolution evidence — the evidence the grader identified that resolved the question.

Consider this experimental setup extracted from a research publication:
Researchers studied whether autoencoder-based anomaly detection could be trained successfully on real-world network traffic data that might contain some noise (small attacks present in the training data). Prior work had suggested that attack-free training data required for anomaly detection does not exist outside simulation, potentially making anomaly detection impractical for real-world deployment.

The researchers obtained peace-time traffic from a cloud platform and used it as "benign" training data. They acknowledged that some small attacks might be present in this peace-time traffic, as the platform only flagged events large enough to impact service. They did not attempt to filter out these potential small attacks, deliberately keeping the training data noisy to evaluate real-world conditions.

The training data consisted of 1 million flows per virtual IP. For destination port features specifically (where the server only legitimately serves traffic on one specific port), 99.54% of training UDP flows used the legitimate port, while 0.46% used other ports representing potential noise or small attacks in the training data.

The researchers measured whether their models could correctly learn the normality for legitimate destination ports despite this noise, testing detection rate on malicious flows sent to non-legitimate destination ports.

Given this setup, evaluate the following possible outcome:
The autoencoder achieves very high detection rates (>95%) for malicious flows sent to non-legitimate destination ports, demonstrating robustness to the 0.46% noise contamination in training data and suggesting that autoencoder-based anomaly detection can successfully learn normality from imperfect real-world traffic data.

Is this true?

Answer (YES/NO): YES